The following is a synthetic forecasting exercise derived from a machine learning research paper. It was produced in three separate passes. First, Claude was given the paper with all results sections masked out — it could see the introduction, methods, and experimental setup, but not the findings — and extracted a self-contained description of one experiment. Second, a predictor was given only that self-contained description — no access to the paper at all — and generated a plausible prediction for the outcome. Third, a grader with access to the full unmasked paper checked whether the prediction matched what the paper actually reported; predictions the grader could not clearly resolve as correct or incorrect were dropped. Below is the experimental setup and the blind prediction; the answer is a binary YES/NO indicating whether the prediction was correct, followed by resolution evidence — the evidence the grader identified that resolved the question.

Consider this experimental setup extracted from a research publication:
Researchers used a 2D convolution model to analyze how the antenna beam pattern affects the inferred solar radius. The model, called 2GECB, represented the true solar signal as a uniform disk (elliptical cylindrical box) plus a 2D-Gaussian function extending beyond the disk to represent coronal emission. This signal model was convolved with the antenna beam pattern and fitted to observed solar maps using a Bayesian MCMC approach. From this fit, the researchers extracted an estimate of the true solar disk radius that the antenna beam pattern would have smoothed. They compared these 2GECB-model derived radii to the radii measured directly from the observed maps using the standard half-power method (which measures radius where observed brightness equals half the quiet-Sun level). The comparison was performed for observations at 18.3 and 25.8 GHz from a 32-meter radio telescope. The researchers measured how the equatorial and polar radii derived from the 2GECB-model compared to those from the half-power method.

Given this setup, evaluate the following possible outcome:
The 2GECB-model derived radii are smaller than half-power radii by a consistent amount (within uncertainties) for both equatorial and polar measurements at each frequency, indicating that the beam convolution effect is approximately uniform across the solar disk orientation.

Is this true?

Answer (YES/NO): NO